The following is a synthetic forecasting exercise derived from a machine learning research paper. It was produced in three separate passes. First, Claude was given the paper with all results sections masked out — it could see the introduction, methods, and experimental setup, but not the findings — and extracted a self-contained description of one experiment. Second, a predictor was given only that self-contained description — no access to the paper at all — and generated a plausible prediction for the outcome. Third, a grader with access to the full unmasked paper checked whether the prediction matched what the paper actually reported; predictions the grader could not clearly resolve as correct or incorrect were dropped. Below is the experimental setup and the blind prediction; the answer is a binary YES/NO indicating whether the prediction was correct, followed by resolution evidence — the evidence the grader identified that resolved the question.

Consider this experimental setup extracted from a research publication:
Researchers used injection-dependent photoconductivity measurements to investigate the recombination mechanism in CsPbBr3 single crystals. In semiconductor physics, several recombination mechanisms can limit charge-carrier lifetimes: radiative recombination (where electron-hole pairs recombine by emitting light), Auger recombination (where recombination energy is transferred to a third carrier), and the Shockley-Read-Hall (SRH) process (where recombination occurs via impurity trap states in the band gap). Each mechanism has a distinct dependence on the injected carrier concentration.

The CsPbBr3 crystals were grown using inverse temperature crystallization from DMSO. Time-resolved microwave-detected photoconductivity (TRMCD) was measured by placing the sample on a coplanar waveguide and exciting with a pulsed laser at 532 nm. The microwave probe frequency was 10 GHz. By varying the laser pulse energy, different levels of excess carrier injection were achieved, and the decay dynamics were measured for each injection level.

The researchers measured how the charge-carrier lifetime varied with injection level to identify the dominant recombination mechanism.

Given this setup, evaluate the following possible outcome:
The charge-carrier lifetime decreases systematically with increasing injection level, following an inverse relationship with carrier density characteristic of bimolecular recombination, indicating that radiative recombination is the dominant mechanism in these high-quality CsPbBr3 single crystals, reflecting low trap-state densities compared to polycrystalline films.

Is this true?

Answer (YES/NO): NO